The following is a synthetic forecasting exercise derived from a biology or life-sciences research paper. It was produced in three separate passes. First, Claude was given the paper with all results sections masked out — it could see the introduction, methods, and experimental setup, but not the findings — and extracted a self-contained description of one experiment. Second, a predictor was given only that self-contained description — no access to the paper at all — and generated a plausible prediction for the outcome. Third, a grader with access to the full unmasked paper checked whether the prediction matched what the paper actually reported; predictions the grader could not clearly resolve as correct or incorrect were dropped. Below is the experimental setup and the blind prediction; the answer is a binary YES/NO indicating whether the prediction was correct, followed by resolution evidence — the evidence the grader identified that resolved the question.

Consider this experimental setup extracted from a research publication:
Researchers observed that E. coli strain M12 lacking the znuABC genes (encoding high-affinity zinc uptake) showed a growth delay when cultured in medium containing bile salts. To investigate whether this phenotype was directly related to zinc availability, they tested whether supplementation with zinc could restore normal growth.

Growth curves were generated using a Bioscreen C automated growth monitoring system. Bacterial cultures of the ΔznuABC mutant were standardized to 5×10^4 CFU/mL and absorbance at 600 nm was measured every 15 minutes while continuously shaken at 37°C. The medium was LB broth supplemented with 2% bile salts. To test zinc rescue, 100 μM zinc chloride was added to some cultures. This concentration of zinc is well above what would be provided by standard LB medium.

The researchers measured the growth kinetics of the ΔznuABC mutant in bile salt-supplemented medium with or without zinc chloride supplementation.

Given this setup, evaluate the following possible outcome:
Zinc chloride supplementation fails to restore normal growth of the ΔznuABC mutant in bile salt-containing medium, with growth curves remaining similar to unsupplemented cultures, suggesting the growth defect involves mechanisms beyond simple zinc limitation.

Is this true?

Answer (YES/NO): NO